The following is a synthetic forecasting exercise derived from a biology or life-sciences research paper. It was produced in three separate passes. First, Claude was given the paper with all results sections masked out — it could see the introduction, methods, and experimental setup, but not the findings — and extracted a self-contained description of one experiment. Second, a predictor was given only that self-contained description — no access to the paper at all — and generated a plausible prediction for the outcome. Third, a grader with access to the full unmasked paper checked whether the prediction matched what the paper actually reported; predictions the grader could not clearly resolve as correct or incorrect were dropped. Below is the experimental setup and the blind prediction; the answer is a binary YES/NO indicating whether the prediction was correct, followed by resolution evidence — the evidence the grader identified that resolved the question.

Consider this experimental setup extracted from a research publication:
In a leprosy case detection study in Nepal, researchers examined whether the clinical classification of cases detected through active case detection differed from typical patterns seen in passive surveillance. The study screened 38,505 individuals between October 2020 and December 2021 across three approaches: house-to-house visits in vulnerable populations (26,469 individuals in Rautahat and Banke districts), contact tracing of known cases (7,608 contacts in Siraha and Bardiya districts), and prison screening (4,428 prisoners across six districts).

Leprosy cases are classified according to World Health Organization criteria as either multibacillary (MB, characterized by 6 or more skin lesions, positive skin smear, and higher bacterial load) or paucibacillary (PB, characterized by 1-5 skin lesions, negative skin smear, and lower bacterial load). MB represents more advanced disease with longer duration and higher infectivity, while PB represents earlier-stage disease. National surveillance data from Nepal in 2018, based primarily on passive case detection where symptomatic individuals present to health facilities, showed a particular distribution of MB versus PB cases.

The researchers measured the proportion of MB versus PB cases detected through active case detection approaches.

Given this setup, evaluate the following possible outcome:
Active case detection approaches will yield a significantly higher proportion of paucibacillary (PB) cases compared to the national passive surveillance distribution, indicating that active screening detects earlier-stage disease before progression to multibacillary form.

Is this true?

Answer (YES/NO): NO